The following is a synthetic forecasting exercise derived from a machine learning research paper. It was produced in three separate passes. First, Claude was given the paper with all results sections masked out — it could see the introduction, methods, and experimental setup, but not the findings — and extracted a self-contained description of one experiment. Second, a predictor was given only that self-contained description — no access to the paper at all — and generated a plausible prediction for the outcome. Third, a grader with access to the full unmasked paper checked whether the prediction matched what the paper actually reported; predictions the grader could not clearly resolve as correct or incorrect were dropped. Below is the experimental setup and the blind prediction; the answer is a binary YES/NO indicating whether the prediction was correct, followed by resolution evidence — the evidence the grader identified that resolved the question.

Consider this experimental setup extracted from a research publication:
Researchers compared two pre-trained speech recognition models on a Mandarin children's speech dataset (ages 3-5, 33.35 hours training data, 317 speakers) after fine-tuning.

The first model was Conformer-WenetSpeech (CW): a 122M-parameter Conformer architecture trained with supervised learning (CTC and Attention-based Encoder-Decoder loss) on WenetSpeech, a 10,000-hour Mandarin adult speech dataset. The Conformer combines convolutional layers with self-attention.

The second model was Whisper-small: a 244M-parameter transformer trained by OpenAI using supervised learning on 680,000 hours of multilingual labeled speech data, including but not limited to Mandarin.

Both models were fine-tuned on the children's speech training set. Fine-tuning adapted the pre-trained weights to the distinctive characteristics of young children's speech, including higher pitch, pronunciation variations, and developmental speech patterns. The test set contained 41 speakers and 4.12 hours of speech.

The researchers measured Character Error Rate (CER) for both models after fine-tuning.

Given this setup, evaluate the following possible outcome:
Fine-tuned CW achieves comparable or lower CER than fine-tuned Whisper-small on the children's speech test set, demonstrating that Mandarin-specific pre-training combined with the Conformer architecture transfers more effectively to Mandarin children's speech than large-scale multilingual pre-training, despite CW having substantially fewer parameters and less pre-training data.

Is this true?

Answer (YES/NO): YES